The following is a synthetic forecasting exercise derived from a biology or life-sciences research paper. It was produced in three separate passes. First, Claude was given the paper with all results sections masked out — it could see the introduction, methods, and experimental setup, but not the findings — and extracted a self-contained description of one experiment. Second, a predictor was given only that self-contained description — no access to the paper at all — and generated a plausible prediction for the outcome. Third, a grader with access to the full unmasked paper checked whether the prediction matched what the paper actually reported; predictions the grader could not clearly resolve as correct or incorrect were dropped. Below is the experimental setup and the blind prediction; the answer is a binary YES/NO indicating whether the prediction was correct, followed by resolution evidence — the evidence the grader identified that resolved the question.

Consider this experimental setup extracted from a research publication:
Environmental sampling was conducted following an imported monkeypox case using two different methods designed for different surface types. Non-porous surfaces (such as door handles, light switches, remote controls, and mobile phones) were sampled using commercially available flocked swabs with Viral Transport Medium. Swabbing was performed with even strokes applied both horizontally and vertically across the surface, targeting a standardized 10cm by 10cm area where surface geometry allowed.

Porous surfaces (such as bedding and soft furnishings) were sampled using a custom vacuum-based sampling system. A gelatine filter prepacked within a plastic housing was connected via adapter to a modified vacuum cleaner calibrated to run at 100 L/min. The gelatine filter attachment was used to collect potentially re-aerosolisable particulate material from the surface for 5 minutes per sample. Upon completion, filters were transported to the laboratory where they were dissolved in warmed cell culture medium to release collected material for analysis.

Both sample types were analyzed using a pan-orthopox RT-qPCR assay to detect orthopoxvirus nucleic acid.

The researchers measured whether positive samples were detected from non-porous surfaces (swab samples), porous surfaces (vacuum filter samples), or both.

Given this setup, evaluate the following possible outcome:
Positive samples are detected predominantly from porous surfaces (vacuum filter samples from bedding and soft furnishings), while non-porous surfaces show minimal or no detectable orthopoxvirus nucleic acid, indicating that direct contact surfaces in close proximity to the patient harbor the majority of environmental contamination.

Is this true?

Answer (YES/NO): NO